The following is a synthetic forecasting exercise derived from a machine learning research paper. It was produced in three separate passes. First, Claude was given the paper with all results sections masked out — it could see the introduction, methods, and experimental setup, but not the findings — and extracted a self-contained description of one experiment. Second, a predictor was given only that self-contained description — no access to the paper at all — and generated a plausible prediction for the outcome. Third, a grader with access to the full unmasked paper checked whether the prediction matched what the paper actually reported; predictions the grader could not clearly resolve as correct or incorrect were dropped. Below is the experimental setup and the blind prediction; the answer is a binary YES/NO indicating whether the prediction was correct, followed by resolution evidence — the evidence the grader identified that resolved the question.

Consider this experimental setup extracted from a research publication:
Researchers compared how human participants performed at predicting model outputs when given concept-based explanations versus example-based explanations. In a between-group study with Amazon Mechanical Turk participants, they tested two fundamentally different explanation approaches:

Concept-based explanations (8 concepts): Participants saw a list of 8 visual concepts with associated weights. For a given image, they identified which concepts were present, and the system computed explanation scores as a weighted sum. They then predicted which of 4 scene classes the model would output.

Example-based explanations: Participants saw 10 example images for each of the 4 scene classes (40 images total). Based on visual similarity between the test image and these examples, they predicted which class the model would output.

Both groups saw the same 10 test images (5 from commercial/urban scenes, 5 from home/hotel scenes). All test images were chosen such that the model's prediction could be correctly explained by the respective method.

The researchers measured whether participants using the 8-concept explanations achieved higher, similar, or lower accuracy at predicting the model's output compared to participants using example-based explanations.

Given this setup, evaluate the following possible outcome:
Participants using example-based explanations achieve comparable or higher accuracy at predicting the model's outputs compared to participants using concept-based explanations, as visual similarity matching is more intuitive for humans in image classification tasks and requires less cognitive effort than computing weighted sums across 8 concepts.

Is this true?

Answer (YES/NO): YES